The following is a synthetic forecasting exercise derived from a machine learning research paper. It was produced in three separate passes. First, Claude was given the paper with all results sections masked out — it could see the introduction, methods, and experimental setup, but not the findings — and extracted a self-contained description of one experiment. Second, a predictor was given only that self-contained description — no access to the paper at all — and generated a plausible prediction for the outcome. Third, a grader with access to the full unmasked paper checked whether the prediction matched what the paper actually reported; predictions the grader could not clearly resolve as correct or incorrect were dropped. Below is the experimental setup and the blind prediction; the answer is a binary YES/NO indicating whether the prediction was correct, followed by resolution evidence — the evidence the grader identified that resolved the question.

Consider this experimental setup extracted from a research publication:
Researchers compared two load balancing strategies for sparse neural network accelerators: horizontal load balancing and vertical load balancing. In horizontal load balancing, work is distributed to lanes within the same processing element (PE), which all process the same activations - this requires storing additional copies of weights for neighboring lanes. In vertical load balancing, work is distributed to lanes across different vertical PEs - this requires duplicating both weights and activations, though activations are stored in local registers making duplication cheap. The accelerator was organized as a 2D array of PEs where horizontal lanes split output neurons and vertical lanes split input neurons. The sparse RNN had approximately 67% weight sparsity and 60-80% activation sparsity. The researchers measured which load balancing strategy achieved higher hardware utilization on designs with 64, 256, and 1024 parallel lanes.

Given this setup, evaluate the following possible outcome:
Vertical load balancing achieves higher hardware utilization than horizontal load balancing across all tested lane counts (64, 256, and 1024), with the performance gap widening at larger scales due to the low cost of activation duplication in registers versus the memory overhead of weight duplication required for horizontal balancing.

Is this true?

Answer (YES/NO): NO